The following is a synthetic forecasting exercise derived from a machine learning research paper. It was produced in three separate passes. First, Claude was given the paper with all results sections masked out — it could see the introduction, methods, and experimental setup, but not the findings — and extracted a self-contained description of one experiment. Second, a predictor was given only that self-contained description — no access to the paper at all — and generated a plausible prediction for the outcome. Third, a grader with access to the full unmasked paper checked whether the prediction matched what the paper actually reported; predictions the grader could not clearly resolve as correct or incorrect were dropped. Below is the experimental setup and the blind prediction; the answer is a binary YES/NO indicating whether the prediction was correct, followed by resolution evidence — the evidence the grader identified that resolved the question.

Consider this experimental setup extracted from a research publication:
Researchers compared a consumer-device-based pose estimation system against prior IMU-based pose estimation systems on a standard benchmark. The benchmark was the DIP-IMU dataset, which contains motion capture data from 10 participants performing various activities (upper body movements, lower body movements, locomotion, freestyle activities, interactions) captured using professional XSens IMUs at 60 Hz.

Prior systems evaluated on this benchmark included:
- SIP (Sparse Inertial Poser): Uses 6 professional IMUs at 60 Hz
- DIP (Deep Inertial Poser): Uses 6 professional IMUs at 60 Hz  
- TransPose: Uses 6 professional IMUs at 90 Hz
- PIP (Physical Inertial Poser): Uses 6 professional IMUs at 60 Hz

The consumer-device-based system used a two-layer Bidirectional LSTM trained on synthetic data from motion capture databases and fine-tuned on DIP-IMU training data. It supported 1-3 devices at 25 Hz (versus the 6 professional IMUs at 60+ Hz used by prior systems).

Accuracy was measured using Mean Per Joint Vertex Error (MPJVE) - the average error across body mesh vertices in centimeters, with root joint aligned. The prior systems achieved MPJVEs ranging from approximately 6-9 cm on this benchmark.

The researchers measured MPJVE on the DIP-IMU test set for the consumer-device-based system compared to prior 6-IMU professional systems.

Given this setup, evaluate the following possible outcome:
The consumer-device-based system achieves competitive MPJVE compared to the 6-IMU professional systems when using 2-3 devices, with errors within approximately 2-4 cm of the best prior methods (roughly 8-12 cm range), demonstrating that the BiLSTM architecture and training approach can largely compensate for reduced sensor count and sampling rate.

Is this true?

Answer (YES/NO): NO